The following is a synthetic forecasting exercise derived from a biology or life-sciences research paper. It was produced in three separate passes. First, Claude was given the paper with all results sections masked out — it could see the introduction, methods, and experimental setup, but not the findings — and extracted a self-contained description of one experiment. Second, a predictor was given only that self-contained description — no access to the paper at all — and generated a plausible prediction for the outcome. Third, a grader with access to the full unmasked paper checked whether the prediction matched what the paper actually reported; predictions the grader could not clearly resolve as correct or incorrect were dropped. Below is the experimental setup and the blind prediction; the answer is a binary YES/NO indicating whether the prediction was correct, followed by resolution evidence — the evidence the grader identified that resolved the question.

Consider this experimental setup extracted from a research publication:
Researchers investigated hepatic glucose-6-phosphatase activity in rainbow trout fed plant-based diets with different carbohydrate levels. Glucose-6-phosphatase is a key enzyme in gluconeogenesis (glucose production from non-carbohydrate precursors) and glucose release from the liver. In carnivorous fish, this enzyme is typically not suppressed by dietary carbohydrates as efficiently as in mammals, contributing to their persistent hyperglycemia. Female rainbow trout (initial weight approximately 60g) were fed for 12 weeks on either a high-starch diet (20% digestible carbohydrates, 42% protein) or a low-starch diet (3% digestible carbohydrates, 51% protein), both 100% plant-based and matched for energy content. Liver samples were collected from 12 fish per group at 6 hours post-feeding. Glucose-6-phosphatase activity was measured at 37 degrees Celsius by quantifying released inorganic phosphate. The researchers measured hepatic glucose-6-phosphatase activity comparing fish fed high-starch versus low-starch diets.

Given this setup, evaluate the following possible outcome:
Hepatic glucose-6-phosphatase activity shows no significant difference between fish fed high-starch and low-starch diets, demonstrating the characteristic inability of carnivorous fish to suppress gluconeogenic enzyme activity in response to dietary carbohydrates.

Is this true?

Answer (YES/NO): NO